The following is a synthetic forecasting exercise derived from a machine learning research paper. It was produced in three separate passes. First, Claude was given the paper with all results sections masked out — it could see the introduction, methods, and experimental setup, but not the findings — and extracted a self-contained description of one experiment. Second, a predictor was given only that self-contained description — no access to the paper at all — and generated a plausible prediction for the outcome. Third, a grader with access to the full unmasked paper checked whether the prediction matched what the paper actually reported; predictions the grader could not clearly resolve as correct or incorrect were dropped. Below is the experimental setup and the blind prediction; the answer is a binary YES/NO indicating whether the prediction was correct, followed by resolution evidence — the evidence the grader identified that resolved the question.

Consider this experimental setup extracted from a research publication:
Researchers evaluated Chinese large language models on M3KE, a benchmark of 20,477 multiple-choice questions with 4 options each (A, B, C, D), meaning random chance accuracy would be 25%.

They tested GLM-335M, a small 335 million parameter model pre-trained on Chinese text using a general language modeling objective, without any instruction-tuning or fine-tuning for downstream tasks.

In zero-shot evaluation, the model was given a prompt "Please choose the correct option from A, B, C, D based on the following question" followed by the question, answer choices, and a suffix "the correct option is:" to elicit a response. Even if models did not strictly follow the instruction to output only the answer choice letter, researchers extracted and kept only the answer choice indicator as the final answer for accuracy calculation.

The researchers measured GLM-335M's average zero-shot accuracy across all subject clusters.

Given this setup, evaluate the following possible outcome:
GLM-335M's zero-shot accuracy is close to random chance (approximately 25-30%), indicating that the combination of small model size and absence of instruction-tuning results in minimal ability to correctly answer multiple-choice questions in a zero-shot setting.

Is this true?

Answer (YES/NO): NO